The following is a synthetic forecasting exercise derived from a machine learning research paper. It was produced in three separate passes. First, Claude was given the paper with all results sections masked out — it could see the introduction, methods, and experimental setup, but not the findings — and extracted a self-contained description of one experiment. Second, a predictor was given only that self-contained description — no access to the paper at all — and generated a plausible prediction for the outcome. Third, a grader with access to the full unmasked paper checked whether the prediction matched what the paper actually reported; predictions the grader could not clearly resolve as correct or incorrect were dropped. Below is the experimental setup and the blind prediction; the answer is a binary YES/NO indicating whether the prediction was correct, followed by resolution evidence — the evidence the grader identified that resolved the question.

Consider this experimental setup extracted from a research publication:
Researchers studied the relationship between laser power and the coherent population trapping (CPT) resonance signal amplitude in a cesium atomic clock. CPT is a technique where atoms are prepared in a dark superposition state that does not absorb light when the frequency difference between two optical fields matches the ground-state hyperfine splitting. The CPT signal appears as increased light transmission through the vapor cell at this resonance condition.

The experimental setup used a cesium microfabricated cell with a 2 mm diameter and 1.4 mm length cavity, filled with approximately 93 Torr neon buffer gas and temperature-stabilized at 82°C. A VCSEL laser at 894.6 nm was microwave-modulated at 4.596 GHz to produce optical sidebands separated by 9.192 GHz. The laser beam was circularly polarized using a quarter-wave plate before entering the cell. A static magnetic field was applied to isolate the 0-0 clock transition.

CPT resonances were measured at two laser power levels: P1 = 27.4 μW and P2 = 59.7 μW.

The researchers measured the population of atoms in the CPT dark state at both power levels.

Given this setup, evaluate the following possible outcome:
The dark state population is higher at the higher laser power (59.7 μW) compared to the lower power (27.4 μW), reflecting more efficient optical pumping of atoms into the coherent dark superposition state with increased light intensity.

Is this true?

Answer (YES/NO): YES